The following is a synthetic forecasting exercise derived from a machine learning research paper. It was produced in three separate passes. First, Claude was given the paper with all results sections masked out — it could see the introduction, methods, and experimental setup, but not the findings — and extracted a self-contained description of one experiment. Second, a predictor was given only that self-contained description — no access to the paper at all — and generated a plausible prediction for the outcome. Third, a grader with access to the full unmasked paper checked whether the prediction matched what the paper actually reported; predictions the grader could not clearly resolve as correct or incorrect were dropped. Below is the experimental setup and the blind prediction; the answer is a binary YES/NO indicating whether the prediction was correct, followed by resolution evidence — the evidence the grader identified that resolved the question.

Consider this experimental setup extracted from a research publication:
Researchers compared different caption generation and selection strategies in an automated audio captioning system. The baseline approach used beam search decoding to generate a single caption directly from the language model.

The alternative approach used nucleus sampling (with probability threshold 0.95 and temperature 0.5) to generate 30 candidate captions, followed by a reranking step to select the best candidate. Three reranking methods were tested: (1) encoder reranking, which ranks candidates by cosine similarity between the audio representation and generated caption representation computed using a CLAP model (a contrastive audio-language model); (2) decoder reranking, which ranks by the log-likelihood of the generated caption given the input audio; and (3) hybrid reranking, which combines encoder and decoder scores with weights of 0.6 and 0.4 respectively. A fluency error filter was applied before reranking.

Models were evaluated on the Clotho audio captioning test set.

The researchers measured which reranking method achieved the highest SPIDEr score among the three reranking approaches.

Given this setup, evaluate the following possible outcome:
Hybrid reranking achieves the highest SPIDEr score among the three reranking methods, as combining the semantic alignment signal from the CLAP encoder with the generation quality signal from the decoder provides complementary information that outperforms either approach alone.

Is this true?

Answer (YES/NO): YES